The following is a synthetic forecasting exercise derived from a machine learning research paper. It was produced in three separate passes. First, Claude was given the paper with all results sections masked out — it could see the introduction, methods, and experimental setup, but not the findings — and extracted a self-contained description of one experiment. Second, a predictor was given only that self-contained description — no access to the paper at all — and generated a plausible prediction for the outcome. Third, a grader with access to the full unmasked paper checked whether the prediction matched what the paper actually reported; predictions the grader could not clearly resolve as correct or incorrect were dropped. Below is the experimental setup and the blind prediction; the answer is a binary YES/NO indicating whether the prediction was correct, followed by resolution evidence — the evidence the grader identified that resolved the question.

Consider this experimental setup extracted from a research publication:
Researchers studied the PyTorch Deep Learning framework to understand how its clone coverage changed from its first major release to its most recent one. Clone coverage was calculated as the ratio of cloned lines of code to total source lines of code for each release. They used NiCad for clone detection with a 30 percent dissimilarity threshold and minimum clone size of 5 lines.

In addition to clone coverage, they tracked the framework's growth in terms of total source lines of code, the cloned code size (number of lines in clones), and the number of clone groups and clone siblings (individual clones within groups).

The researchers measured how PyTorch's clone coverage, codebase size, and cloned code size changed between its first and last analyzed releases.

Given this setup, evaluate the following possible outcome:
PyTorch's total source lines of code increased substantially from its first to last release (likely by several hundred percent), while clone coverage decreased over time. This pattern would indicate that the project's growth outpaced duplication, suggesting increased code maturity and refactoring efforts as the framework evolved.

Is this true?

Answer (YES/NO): YES